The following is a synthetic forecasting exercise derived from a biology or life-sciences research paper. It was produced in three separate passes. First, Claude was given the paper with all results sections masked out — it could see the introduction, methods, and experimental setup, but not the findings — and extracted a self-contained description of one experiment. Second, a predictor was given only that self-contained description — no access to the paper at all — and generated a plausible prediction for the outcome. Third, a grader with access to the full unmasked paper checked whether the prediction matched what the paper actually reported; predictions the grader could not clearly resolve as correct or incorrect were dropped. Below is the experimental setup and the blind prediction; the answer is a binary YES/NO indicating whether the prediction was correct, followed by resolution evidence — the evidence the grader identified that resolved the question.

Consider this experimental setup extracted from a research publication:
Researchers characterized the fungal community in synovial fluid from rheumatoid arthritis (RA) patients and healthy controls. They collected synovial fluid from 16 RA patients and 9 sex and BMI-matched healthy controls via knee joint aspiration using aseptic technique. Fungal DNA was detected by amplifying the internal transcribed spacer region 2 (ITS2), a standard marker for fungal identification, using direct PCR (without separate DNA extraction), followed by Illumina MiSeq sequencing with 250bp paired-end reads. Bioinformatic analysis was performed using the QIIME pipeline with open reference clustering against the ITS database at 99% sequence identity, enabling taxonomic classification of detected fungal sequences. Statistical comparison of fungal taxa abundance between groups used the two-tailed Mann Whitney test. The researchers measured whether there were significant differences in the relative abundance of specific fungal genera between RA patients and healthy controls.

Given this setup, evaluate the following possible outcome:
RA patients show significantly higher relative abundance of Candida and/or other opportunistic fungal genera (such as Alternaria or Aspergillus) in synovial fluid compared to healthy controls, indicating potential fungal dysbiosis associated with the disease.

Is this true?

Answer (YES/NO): NO